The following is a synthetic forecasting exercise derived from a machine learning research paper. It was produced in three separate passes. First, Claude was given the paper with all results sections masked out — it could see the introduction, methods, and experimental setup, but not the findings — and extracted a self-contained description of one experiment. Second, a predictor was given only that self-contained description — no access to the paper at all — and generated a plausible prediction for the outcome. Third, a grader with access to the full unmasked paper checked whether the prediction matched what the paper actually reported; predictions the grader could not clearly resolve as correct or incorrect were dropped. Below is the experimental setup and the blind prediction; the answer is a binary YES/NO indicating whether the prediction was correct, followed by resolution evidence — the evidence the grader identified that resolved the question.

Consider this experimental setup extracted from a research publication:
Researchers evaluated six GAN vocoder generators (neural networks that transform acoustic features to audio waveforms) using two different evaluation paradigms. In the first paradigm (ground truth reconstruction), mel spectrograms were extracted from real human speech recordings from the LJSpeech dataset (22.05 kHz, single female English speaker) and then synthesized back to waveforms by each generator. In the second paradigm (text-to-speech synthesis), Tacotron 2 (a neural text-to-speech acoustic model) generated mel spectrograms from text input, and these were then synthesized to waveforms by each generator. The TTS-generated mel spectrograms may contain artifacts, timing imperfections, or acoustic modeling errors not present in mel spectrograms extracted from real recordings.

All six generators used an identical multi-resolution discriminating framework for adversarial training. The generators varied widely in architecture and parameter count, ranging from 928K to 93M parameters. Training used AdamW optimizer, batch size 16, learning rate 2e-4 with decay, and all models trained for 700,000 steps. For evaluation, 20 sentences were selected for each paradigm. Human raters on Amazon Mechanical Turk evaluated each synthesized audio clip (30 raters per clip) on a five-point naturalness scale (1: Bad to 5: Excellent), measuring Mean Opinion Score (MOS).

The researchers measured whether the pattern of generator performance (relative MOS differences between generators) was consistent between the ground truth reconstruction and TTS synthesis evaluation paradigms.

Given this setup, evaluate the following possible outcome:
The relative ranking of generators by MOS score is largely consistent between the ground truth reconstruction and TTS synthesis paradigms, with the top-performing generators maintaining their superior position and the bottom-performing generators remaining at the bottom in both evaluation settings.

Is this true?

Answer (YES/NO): NO